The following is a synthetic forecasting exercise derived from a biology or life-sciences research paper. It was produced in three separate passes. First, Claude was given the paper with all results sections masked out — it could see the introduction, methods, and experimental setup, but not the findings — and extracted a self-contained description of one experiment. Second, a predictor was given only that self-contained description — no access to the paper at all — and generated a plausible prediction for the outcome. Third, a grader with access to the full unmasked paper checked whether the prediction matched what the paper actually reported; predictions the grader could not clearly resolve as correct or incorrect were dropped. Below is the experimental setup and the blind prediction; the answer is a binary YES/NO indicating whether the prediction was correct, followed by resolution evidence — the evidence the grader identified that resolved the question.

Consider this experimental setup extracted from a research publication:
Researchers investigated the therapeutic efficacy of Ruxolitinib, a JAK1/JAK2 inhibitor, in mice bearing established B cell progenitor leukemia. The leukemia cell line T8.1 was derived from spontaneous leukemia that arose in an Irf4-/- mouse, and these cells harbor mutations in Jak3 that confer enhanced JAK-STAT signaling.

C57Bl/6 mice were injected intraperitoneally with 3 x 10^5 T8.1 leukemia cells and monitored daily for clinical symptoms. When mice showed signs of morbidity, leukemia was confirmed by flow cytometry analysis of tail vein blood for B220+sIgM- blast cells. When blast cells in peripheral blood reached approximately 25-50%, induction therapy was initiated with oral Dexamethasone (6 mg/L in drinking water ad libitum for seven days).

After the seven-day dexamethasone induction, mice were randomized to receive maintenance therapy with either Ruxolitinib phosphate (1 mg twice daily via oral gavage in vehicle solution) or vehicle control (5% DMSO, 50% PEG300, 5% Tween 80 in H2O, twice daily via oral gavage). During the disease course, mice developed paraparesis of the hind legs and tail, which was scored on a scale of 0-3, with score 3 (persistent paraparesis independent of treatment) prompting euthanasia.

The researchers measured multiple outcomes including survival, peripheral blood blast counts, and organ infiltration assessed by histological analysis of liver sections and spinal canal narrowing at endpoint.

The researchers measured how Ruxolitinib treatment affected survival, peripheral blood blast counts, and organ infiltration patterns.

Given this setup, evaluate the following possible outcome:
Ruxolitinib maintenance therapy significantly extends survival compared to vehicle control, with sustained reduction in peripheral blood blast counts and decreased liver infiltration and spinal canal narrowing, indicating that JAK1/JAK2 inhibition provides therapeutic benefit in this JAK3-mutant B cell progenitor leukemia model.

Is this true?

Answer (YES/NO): NO